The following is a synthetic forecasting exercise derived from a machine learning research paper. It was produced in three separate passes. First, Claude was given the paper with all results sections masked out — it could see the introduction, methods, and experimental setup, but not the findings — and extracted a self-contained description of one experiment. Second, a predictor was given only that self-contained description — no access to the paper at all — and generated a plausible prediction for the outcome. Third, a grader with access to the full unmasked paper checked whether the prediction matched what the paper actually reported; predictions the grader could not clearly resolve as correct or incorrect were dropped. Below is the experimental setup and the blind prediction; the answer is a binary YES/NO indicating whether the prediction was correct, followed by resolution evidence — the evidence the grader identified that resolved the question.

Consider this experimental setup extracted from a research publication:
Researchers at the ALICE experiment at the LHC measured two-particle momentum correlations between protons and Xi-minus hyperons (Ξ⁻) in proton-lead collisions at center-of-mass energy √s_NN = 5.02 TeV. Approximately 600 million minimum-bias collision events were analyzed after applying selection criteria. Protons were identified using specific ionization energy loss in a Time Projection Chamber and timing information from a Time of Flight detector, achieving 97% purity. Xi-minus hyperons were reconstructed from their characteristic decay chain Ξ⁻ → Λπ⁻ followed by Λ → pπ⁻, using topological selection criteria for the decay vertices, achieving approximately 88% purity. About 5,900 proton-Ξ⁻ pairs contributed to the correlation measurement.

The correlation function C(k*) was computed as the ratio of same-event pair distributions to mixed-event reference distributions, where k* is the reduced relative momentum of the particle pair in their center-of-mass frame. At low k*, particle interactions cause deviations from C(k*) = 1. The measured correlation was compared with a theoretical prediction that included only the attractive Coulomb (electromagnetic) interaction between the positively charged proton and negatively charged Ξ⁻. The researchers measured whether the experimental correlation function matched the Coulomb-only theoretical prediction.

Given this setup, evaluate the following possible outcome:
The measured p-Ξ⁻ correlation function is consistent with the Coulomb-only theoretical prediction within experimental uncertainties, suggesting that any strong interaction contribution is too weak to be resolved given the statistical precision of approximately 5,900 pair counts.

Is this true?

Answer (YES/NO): NO